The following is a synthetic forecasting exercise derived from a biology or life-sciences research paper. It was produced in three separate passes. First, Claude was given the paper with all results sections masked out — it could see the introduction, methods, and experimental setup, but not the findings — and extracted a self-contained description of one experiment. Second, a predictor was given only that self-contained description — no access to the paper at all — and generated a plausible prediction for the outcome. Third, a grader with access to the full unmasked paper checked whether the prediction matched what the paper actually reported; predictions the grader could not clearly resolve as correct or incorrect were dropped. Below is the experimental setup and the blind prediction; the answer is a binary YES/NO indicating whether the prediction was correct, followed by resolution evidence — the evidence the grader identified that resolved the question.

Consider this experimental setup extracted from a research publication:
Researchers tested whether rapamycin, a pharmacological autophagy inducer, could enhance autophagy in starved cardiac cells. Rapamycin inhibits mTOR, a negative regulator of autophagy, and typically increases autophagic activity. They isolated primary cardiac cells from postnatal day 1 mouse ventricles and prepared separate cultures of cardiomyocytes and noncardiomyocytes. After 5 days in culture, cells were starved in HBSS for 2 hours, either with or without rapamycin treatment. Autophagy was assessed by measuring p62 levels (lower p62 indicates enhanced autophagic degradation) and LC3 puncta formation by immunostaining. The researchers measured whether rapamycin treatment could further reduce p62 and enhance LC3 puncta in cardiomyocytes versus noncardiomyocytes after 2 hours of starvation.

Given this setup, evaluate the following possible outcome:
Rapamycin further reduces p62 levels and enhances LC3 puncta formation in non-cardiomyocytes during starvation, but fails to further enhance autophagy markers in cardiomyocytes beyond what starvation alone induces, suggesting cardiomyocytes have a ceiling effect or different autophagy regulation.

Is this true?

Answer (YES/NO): YES